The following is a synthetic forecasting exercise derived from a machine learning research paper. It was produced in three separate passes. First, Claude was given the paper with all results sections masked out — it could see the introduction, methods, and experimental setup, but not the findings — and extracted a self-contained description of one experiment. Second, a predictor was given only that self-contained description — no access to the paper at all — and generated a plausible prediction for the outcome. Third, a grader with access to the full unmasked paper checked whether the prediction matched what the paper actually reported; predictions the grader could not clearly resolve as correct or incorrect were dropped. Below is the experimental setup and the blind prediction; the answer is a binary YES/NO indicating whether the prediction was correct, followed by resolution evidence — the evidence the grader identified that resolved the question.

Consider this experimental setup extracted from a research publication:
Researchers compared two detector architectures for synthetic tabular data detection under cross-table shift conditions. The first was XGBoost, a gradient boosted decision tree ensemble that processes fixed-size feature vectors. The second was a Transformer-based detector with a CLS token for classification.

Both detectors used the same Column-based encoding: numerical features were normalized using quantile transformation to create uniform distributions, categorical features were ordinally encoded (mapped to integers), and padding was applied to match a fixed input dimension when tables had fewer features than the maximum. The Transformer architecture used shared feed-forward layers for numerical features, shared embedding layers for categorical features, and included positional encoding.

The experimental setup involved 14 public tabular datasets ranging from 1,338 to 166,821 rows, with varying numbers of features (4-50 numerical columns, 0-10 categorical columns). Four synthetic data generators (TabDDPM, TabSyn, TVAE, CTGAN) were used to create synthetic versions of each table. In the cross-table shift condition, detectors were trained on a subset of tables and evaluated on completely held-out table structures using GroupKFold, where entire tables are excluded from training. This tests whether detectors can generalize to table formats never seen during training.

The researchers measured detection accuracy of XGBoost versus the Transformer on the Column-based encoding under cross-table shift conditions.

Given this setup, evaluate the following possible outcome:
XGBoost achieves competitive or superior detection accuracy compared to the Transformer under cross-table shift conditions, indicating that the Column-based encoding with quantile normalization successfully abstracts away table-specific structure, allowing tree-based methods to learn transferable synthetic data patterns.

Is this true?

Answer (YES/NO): NO